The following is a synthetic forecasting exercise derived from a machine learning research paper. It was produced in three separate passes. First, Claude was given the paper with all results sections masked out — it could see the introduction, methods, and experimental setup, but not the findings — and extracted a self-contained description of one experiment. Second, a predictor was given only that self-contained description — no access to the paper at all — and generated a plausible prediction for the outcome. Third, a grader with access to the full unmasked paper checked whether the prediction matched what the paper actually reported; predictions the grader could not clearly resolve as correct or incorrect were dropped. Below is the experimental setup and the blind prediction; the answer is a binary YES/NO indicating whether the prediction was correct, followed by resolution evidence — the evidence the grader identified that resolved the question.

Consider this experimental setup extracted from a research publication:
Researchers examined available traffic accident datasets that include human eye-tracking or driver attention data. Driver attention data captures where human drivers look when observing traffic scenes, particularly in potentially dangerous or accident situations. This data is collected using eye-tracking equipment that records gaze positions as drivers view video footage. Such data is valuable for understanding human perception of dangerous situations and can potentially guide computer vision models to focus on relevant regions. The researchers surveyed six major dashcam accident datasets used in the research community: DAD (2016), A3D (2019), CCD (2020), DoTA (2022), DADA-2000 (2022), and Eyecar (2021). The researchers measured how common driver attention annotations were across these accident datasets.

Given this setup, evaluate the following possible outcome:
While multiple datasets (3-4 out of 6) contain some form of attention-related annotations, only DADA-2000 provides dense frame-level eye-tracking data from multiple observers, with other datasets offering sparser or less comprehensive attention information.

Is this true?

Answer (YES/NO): NO